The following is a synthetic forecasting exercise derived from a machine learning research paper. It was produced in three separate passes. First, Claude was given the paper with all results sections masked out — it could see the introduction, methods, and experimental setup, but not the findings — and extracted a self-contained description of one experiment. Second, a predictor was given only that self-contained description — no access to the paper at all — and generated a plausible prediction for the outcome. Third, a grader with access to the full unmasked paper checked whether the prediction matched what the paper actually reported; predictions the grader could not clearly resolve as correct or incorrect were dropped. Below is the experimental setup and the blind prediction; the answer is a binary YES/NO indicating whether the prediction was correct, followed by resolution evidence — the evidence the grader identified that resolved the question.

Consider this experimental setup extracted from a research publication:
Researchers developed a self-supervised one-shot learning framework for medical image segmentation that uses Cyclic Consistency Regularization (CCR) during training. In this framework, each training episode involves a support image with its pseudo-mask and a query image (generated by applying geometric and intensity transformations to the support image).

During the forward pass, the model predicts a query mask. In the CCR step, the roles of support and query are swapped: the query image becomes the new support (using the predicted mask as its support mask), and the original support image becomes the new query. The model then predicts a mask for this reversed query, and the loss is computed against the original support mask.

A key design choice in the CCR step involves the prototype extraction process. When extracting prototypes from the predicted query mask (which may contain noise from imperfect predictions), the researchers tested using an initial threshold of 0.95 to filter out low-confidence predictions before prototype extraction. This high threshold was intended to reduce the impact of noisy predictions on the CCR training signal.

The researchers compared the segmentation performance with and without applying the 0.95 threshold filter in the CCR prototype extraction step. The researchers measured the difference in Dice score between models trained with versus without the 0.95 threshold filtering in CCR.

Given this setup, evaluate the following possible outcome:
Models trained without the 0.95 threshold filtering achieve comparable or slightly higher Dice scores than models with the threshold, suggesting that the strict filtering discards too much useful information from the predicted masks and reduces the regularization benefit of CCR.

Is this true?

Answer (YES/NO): NO